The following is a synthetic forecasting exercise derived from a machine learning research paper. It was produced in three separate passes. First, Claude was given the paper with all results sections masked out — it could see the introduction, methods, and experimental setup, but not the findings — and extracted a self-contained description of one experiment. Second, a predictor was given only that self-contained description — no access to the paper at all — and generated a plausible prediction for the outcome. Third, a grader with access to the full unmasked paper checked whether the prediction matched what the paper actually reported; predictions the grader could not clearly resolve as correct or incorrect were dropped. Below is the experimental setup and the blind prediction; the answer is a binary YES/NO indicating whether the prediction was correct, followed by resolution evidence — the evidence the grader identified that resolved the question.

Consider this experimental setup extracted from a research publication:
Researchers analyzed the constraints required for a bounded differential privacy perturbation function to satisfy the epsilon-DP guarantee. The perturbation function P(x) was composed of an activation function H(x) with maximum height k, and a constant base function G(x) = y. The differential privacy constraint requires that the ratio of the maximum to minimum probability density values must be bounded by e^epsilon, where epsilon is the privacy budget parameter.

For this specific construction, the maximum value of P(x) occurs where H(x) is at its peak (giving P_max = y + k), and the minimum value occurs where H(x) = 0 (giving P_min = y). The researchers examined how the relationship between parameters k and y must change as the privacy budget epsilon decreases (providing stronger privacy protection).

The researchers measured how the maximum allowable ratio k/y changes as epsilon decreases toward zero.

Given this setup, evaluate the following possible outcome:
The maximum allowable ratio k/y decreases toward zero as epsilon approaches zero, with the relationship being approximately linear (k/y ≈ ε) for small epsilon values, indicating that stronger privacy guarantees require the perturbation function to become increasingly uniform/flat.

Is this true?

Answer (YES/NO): YES